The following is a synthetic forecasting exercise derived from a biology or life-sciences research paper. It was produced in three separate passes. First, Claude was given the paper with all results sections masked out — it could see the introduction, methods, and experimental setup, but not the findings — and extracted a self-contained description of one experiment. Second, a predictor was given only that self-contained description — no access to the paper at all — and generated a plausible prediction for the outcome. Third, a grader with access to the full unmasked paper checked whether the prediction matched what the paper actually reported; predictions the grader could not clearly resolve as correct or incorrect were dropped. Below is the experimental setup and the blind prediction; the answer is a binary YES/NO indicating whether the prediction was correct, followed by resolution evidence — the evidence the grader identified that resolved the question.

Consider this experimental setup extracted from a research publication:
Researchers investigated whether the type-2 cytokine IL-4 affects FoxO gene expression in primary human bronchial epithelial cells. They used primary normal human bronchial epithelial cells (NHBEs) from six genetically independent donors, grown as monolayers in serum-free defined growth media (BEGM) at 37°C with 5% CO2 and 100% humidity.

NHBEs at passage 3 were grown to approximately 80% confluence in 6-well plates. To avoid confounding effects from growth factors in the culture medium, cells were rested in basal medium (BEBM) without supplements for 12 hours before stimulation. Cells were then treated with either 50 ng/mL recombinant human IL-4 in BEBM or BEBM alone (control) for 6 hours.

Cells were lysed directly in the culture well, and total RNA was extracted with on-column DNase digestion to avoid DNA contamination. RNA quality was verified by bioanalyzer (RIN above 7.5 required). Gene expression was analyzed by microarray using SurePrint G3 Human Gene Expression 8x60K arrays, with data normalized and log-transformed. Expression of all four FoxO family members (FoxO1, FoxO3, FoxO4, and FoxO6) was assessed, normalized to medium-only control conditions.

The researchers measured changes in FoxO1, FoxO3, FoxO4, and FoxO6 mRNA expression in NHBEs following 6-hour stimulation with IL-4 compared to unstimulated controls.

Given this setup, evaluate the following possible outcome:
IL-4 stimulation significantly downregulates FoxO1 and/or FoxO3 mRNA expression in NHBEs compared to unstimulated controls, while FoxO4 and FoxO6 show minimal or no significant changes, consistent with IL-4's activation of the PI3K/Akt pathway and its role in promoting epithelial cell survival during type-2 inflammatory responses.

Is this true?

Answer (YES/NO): NO